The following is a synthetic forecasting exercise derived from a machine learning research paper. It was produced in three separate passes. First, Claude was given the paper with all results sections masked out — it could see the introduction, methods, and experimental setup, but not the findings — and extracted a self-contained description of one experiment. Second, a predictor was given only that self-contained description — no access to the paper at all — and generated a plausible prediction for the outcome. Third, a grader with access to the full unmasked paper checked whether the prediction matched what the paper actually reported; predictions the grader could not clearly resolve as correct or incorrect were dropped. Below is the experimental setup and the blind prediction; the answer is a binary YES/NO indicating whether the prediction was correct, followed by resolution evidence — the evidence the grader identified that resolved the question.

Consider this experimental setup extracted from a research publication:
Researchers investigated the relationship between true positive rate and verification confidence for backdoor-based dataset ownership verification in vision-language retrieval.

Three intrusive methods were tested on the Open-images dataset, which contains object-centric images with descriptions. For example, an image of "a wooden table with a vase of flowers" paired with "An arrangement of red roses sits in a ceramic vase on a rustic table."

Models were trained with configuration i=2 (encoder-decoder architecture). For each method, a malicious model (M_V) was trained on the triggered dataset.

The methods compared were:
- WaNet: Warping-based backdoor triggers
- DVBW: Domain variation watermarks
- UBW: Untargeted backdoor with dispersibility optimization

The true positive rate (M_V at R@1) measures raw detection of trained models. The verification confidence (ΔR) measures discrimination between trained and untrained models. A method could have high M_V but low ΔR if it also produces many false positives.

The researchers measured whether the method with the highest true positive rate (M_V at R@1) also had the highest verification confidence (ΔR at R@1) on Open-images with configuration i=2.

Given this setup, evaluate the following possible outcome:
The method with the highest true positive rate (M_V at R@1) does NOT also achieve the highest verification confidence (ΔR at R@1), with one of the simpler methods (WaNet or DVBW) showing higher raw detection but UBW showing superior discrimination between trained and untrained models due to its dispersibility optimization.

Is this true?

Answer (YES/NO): NO